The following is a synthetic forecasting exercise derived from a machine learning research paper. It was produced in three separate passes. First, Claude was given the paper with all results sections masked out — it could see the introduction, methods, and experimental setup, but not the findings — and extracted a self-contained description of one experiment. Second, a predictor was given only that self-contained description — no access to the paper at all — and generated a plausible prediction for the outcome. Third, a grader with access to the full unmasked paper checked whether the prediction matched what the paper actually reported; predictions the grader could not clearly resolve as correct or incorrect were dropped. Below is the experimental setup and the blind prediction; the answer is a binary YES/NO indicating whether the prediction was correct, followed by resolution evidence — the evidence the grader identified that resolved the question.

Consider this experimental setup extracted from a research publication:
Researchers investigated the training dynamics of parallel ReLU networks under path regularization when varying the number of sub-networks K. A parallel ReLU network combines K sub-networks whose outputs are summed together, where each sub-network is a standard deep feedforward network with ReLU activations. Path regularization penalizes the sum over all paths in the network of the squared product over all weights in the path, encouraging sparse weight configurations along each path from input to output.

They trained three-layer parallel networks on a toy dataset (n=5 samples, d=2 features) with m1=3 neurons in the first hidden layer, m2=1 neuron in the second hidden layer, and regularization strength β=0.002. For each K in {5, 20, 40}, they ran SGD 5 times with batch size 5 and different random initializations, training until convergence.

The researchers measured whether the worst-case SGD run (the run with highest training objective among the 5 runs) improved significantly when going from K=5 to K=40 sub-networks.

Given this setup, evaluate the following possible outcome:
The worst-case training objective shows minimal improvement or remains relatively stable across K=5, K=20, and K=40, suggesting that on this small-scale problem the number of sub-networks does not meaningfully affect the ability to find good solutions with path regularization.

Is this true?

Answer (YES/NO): NO